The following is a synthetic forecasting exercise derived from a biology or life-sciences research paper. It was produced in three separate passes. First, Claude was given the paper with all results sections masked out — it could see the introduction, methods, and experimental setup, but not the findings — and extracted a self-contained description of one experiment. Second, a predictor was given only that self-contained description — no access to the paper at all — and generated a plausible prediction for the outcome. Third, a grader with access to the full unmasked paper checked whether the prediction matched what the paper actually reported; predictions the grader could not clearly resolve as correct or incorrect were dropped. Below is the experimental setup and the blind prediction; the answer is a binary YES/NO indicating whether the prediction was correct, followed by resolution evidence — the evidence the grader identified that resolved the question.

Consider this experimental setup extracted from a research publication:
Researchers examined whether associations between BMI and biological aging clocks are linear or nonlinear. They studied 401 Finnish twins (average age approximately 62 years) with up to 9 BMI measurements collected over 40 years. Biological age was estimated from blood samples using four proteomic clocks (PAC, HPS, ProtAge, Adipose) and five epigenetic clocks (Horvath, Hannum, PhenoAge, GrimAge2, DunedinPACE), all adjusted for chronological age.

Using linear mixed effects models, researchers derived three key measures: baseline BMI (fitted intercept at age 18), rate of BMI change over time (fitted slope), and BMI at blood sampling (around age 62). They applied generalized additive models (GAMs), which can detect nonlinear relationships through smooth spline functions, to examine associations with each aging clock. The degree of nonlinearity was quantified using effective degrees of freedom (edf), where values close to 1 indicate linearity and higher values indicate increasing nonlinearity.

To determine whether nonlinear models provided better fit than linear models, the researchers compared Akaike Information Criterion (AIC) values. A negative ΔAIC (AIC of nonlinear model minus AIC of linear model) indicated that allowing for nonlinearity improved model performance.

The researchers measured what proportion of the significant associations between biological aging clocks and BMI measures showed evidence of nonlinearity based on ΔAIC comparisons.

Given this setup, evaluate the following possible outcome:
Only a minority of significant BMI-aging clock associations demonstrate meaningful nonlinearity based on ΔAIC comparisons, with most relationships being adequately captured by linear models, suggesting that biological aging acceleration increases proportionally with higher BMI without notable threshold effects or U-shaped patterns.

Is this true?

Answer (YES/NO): NO